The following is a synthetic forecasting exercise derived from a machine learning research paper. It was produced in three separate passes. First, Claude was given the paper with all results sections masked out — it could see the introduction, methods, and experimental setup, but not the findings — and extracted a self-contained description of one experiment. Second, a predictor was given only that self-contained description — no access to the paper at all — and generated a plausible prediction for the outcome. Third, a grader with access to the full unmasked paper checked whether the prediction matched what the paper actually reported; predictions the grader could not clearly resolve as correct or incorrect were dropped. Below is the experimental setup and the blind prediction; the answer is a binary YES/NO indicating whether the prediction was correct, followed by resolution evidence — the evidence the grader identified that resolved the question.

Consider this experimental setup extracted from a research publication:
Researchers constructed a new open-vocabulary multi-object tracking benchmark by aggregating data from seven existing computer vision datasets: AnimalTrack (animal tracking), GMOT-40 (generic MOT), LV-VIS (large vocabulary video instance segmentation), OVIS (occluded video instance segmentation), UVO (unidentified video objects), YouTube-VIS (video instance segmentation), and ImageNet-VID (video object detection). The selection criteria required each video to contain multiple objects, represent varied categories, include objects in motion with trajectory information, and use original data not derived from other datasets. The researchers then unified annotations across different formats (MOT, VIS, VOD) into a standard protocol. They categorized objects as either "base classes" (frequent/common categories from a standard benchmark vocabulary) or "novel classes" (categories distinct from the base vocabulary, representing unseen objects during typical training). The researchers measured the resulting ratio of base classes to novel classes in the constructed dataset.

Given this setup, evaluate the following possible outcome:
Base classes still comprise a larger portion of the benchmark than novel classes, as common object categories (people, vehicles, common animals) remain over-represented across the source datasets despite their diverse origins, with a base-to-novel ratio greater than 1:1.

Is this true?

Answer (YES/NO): YES